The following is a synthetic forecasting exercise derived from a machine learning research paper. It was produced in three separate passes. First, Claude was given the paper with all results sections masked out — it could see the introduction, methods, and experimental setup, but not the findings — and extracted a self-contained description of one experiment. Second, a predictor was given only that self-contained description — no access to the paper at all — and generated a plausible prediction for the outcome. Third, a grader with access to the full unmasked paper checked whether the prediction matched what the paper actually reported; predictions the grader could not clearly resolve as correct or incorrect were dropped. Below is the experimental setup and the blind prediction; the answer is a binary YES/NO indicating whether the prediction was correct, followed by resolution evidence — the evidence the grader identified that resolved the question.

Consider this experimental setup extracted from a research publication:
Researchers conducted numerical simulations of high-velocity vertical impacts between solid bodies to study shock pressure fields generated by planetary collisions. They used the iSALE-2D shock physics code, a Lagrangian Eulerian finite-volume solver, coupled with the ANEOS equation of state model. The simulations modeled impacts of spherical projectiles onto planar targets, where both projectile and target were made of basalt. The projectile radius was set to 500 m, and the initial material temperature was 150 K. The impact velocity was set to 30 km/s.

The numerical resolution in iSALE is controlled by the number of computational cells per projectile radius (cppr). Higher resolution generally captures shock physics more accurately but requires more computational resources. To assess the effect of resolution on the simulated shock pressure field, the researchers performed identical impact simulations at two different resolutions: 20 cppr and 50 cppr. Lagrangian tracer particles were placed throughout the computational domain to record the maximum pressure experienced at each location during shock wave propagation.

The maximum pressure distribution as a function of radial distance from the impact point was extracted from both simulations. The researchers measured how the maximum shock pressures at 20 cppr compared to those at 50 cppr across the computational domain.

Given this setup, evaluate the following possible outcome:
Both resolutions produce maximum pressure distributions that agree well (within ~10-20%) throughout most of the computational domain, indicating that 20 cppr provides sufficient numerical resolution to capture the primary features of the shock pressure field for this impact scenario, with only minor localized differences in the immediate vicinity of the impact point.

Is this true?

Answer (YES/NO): YES